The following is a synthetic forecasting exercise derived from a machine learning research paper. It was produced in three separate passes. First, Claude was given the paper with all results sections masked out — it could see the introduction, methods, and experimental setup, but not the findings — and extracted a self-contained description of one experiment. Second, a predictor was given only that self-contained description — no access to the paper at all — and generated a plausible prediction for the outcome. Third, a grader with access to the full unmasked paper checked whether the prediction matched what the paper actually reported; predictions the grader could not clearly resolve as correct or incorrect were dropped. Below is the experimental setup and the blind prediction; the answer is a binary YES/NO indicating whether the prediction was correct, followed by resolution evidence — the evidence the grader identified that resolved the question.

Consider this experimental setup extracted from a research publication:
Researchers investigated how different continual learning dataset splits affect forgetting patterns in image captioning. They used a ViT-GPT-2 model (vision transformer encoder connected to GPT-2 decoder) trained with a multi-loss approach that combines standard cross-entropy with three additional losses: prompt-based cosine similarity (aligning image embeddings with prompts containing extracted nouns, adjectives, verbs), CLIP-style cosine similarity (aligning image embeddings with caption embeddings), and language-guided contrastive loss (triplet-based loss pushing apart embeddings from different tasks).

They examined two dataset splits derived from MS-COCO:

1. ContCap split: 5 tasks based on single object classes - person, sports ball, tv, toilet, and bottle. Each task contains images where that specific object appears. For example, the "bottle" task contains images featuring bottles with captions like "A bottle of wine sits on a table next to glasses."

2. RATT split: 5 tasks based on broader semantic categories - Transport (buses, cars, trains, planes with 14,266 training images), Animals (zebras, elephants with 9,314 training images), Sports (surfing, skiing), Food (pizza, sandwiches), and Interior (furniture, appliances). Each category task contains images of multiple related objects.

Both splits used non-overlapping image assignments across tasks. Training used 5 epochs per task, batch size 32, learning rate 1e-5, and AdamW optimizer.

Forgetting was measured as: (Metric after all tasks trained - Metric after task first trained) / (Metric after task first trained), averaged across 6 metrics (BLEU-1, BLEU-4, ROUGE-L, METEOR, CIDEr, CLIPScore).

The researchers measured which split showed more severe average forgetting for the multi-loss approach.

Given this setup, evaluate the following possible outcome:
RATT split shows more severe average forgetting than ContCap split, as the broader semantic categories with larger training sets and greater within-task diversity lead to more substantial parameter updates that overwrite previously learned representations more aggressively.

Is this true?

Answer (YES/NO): YES